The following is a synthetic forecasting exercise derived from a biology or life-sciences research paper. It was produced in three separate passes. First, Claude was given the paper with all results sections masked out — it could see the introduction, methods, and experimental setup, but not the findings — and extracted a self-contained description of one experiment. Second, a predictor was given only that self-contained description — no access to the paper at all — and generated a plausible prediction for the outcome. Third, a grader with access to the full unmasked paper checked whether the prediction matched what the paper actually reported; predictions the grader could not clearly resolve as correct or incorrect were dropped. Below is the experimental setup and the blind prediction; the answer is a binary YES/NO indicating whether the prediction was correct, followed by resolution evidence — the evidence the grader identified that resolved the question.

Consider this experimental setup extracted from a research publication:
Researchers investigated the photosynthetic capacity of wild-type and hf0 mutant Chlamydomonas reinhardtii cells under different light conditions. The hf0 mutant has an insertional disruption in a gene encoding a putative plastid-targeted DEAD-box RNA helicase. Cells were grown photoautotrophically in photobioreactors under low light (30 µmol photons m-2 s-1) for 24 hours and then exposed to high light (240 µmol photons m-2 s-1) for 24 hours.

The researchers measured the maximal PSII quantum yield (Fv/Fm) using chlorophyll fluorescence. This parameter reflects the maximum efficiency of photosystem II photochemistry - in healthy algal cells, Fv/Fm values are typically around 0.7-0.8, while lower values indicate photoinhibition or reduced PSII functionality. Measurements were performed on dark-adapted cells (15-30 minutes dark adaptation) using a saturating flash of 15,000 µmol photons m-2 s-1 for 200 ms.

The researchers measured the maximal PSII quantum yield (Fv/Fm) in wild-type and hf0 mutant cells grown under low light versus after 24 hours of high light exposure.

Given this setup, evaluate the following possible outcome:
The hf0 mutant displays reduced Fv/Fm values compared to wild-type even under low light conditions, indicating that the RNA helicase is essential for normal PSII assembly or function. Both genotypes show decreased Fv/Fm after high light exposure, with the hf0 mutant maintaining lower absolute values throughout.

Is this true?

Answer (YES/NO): NO